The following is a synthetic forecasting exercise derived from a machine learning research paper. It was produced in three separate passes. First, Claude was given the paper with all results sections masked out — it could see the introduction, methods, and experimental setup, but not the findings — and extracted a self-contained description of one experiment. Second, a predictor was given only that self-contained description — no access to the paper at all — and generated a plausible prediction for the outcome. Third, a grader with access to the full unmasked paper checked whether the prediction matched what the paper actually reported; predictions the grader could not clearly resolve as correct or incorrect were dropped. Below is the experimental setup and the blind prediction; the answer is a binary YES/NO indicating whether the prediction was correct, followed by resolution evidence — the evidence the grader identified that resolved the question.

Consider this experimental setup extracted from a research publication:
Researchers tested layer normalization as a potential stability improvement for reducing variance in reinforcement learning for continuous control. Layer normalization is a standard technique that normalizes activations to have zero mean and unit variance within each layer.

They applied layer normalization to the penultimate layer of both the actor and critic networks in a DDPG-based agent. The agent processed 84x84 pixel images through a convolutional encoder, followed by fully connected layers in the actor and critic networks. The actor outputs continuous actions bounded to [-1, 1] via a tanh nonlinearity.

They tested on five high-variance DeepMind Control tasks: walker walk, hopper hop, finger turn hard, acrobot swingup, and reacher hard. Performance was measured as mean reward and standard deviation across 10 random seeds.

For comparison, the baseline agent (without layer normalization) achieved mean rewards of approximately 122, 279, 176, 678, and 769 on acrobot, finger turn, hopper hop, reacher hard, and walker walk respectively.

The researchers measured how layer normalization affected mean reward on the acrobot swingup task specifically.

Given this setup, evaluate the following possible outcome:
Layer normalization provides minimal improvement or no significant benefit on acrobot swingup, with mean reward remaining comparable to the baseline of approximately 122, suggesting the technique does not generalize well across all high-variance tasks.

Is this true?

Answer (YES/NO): NO